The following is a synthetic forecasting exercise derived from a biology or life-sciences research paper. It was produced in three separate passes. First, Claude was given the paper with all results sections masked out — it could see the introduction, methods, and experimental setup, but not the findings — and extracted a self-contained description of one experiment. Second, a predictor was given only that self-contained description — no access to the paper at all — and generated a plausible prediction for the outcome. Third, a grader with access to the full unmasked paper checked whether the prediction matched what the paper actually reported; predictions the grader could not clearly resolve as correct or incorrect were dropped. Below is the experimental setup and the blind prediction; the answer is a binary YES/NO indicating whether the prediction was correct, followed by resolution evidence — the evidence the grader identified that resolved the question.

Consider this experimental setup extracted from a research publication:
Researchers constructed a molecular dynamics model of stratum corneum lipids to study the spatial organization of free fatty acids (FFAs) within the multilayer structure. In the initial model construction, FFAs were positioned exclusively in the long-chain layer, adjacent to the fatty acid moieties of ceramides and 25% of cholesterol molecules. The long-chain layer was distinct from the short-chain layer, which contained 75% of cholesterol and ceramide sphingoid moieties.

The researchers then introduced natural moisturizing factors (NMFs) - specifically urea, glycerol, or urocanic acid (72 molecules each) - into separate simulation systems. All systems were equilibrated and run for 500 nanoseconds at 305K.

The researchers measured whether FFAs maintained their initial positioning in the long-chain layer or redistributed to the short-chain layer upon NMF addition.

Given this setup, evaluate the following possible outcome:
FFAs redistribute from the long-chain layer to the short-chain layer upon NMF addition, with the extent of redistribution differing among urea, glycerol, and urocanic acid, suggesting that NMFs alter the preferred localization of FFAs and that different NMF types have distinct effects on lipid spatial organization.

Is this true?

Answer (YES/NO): NO